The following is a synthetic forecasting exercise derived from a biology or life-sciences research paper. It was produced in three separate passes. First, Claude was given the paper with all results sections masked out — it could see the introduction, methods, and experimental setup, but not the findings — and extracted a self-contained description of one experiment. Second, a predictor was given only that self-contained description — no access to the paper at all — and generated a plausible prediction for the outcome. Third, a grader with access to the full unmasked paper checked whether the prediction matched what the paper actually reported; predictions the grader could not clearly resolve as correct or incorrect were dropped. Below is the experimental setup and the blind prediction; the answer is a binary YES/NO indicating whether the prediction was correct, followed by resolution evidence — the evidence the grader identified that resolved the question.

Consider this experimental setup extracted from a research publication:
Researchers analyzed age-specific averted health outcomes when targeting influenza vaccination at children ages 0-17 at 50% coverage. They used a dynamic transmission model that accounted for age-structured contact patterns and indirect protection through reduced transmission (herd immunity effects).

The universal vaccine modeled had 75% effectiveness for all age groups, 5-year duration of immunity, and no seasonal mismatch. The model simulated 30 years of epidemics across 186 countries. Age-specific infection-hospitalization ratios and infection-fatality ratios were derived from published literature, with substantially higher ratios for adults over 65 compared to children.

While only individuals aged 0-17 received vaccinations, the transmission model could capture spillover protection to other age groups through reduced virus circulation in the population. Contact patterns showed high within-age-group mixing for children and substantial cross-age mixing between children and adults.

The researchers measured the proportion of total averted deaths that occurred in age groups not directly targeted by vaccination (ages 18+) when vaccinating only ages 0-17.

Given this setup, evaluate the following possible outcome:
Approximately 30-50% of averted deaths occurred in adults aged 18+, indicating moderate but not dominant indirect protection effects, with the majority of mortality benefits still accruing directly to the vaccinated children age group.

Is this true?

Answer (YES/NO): NO